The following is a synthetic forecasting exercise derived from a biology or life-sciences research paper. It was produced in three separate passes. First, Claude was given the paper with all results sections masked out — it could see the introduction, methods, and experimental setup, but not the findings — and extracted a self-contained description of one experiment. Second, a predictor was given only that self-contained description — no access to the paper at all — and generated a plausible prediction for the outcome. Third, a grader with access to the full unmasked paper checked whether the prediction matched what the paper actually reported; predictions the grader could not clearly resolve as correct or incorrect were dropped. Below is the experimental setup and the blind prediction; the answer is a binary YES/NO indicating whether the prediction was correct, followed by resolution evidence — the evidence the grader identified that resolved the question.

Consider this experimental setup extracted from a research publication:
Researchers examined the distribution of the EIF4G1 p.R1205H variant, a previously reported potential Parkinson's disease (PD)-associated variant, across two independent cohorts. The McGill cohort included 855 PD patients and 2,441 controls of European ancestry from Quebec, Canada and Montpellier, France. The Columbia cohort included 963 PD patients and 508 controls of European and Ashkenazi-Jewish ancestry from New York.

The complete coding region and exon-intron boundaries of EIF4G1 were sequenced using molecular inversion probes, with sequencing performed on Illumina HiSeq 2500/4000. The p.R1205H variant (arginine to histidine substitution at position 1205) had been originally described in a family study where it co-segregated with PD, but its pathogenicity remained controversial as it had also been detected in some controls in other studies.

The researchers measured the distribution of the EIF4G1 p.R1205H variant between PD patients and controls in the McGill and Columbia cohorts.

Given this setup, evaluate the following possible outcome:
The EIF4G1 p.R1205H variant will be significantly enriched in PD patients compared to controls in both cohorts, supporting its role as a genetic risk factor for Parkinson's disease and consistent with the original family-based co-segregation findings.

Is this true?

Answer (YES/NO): NO